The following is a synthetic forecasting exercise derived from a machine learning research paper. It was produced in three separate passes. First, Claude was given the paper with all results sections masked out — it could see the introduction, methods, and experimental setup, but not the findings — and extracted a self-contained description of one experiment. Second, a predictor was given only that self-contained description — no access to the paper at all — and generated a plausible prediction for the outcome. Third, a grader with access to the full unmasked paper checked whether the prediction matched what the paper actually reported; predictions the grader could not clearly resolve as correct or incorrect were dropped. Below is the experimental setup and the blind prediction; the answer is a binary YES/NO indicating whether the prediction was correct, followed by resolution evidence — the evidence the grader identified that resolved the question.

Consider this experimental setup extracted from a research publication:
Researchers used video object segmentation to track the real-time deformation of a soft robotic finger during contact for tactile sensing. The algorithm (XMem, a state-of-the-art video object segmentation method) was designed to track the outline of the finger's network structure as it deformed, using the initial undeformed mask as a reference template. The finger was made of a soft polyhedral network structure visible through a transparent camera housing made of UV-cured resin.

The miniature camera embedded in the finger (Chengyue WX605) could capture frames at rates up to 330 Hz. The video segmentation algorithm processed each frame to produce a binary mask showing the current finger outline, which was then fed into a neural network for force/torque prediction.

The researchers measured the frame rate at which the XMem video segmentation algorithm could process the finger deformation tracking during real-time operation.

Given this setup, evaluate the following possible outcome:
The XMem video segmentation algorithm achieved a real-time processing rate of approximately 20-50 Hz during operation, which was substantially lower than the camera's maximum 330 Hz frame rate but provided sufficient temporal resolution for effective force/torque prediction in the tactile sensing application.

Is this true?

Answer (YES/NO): YES